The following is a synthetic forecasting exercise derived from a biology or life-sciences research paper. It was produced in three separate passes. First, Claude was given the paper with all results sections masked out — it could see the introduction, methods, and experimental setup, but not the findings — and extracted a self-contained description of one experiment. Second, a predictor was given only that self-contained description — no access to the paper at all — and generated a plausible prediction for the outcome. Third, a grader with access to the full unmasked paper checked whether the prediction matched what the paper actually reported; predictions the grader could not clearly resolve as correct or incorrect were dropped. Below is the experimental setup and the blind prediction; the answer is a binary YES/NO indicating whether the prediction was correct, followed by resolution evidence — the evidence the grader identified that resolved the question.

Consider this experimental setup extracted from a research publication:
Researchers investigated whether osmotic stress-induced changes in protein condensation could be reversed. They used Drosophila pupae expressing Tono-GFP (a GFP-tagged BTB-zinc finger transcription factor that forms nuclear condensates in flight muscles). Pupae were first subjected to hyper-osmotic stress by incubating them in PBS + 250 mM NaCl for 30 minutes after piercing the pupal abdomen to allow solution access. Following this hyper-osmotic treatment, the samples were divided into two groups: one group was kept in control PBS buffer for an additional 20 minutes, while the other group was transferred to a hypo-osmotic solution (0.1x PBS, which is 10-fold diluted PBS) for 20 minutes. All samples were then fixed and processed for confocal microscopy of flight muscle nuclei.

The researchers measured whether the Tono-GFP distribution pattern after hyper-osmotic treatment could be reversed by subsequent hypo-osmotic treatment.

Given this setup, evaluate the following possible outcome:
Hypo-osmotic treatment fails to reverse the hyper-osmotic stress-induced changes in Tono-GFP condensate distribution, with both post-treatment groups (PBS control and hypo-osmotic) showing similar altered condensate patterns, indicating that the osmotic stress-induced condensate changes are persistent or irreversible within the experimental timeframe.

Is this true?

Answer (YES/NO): NO